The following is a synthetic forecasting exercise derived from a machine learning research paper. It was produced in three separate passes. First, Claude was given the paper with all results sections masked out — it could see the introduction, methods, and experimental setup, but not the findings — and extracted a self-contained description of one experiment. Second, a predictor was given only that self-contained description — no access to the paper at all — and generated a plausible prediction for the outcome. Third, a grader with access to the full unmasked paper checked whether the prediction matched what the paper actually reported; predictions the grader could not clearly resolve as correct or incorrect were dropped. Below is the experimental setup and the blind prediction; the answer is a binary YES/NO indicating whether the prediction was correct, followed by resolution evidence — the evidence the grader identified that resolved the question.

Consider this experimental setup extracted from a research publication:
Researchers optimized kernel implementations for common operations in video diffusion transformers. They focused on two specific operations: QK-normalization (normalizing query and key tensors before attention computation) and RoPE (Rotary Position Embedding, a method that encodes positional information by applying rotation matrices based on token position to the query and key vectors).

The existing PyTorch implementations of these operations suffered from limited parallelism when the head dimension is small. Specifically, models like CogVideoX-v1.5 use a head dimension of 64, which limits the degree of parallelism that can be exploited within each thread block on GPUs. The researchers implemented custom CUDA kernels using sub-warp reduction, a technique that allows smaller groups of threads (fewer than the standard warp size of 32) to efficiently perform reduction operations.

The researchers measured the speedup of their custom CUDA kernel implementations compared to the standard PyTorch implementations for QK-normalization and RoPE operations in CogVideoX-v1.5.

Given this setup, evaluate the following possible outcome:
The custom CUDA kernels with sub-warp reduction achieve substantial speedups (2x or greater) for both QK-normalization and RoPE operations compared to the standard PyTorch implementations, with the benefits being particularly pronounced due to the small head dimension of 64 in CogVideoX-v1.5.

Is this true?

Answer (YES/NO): YES